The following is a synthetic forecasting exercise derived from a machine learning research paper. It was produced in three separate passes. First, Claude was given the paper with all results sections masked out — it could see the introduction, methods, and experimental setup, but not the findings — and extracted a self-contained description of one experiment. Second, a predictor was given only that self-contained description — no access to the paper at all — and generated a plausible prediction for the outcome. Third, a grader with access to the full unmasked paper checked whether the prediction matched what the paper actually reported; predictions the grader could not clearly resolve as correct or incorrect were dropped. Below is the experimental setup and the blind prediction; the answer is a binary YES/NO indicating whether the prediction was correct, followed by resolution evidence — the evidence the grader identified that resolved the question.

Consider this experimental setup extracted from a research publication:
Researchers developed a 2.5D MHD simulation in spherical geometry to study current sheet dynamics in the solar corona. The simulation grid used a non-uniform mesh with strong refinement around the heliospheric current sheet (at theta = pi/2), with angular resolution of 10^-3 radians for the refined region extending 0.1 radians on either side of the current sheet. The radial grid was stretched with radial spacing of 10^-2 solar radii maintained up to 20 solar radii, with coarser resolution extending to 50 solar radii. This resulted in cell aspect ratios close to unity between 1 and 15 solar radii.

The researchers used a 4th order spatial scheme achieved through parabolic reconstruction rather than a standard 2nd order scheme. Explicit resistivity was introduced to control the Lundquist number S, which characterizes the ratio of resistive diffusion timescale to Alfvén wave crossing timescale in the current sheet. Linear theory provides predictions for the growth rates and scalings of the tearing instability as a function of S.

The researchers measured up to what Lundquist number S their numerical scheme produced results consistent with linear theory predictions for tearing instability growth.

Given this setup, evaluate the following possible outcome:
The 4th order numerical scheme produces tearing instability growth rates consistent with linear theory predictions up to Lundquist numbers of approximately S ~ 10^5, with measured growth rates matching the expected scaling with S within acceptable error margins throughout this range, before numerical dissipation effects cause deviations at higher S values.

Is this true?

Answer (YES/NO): NO